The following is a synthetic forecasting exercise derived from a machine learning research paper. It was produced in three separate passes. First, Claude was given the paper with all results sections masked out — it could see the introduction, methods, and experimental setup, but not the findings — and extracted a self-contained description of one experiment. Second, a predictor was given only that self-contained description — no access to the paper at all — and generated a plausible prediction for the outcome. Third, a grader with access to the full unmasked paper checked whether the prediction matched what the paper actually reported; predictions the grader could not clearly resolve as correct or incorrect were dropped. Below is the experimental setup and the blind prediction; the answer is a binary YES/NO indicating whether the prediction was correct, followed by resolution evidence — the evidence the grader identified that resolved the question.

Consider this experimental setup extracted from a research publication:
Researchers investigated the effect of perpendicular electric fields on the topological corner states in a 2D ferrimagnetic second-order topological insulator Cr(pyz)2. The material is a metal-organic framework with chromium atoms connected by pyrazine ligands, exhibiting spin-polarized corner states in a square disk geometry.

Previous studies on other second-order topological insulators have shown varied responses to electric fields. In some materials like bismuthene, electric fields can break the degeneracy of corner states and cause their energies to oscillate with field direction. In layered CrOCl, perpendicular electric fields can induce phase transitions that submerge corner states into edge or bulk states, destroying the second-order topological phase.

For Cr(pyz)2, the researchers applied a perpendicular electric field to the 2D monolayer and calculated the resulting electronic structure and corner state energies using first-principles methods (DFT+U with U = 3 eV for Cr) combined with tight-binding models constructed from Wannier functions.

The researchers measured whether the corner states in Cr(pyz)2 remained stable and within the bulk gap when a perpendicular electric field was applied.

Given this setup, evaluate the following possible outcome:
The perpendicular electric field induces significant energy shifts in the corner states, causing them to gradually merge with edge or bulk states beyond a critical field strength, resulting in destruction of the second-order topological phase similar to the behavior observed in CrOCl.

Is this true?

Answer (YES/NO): NO